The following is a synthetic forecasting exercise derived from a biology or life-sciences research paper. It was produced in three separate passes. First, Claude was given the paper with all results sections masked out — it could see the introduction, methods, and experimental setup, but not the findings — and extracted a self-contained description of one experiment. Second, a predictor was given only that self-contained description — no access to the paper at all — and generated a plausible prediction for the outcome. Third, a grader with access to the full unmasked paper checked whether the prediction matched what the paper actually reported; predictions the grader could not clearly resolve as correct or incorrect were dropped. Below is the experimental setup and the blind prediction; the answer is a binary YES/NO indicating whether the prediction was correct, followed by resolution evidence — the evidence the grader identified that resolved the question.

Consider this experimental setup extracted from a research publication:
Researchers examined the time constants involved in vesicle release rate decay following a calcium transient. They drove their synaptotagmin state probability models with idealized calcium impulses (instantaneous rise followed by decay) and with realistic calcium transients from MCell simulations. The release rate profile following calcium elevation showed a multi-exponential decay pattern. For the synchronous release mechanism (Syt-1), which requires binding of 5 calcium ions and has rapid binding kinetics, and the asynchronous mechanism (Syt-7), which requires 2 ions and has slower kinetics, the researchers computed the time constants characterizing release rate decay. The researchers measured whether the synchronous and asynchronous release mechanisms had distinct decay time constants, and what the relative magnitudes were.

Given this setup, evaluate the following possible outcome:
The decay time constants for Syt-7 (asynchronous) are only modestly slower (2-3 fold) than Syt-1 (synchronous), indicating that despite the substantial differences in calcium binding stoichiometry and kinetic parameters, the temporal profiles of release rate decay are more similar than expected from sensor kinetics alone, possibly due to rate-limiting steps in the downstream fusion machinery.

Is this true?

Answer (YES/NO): NO